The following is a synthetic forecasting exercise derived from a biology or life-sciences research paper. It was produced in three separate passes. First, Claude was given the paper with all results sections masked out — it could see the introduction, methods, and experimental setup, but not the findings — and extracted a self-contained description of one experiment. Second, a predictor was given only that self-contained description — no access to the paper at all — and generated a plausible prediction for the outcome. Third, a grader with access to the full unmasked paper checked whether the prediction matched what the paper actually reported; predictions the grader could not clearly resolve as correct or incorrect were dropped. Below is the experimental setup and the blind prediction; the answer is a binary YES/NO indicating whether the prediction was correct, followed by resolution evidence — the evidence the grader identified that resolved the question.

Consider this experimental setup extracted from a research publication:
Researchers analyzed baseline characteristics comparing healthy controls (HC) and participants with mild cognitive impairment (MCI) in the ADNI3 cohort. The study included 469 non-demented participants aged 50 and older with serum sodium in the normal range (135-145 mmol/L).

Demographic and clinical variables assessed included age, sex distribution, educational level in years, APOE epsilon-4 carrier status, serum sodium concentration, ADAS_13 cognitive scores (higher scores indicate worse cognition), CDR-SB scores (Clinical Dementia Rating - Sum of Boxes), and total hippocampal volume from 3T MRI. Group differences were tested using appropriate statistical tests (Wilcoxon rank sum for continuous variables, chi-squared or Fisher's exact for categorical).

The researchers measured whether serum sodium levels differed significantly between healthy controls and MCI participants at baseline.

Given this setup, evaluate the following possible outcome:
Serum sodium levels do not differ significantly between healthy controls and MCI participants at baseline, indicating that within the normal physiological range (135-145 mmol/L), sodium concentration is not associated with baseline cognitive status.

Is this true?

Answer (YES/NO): YES